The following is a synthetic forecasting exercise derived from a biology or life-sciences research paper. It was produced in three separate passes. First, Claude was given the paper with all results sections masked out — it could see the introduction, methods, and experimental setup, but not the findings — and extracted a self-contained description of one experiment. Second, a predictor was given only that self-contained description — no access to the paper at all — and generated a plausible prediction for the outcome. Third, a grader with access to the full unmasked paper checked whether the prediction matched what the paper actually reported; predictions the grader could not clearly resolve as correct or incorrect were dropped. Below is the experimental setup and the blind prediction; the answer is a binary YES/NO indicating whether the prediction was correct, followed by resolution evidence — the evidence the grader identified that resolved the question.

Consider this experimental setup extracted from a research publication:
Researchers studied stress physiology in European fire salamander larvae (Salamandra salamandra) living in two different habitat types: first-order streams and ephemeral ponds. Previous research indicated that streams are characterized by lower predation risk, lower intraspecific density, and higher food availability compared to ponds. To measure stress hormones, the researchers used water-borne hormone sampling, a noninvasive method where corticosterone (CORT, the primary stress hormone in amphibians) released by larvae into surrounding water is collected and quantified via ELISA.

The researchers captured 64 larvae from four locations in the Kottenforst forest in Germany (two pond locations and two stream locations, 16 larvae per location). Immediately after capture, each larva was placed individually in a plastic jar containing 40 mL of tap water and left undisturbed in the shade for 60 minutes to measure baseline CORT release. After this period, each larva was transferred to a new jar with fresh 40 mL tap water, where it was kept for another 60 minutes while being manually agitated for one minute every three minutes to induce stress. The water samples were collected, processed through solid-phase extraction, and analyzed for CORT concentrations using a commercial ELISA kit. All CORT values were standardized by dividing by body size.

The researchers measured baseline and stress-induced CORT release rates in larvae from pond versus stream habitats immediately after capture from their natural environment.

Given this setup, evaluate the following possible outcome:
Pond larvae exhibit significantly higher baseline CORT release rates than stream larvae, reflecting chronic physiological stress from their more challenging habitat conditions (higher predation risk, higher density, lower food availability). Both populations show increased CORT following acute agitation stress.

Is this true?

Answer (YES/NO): YES